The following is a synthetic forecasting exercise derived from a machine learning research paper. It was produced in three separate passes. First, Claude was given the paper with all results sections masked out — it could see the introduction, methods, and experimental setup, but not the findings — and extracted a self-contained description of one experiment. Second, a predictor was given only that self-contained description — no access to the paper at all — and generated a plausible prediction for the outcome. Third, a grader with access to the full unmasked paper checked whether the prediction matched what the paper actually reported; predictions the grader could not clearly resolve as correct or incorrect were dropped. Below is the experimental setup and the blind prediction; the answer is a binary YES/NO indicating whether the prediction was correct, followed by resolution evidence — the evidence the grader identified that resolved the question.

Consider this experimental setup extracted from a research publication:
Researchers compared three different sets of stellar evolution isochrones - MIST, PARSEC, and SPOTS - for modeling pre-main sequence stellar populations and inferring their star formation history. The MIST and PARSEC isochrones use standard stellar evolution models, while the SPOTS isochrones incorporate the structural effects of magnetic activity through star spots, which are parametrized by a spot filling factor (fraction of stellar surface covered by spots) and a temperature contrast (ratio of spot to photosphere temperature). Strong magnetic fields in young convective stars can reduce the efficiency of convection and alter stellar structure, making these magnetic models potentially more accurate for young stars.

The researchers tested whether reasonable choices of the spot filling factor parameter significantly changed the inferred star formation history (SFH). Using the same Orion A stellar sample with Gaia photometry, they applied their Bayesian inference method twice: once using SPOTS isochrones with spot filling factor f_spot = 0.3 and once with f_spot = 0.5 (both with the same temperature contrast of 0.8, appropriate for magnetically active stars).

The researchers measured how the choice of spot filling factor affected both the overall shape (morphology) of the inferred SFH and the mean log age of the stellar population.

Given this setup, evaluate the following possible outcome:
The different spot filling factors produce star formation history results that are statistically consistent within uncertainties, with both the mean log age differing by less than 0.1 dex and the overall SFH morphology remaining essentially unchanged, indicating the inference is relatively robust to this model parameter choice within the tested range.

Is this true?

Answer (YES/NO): YES